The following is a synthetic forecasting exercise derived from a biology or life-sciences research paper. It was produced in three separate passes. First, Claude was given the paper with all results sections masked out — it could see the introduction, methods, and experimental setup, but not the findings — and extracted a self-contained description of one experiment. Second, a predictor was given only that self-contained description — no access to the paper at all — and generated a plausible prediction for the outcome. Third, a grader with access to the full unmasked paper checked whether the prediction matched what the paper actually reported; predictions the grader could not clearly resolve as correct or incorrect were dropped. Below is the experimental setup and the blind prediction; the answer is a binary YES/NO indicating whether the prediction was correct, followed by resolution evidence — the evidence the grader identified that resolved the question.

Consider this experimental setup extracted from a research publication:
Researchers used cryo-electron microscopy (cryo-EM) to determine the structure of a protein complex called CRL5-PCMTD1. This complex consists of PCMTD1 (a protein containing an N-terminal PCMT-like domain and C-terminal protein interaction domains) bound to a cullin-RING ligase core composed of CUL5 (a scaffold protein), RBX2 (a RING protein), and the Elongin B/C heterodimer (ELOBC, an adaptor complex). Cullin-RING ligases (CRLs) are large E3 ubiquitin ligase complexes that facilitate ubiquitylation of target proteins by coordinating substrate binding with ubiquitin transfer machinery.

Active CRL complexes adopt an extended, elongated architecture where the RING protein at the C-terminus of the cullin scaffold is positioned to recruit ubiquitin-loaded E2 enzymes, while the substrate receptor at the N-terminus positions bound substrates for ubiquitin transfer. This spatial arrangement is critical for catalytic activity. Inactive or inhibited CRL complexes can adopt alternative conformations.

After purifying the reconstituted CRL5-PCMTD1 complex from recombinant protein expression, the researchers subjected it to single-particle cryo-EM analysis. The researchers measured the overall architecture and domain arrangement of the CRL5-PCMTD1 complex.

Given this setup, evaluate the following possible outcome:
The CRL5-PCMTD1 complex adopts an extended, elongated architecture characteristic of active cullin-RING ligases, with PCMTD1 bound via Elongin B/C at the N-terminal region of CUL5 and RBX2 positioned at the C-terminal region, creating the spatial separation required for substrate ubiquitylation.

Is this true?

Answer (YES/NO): YES